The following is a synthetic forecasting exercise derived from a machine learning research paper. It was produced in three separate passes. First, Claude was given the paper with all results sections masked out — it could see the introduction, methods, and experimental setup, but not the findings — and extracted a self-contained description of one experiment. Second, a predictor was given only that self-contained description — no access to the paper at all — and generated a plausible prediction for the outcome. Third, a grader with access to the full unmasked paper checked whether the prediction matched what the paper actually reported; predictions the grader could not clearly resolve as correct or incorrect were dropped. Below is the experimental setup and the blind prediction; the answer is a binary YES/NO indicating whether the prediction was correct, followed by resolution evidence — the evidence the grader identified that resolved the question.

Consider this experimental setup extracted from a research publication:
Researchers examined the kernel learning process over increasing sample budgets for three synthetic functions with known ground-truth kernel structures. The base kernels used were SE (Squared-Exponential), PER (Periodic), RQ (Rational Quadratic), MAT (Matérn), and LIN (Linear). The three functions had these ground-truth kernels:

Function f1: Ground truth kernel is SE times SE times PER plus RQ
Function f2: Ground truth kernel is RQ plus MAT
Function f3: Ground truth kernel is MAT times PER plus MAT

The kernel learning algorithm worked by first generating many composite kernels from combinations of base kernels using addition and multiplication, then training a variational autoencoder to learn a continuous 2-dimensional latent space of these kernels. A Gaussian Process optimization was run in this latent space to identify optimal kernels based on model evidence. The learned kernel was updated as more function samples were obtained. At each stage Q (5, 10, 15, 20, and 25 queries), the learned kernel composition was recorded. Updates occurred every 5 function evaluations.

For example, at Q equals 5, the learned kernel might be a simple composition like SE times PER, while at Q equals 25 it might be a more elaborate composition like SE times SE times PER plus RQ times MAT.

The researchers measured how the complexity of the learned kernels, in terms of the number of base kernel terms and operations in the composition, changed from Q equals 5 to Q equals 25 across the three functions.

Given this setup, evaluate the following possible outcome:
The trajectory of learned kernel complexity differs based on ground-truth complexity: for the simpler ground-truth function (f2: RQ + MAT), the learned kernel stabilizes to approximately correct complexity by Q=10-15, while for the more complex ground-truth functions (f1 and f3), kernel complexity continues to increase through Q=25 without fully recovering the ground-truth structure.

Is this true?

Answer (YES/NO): NO